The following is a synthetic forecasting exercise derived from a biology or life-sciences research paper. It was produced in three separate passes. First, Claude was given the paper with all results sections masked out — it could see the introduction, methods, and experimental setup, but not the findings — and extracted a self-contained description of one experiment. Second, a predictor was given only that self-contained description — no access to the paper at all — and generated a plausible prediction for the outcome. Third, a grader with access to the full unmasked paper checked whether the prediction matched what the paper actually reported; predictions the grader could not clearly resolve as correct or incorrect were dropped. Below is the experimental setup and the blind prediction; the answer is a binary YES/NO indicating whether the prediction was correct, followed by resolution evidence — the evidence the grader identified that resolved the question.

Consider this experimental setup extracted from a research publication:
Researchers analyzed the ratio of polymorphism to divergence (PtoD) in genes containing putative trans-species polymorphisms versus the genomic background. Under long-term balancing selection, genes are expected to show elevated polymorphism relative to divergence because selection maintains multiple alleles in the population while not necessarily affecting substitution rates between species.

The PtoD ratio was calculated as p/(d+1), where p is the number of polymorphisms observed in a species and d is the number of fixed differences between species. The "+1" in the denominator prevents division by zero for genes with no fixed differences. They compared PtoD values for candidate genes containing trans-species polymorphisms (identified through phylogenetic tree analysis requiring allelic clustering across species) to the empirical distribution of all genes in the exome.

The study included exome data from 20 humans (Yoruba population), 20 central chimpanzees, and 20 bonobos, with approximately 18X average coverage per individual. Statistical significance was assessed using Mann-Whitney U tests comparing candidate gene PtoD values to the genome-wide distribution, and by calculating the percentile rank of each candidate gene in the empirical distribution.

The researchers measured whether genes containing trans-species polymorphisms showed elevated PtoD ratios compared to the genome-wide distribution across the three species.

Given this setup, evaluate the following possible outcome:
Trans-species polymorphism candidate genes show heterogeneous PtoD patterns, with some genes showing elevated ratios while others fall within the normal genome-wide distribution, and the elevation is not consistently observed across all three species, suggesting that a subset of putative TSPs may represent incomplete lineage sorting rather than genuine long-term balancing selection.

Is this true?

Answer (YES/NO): YES